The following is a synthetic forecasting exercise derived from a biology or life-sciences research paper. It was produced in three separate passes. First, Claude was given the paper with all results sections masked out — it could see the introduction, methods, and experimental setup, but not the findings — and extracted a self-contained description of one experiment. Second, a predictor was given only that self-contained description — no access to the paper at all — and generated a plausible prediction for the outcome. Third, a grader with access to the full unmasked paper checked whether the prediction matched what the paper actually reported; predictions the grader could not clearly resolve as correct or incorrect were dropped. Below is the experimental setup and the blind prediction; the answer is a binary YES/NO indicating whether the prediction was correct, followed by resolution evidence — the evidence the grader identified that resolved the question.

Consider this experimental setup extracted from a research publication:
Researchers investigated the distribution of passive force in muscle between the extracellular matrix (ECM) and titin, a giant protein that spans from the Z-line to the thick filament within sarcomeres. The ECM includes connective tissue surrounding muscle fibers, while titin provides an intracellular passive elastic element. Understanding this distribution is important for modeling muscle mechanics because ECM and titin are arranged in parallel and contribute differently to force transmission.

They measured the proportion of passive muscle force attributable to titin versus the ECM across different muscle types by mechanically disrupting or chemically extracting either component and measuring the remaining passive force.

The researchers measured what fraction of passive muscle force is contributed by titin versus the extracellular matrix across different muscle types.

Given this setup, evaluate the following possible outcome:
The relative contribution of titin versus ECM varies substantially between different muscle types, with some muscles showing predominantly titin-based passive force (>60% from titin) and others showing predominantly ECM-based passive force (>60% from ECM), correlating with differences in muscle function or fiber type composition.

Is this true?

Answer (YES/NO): NO